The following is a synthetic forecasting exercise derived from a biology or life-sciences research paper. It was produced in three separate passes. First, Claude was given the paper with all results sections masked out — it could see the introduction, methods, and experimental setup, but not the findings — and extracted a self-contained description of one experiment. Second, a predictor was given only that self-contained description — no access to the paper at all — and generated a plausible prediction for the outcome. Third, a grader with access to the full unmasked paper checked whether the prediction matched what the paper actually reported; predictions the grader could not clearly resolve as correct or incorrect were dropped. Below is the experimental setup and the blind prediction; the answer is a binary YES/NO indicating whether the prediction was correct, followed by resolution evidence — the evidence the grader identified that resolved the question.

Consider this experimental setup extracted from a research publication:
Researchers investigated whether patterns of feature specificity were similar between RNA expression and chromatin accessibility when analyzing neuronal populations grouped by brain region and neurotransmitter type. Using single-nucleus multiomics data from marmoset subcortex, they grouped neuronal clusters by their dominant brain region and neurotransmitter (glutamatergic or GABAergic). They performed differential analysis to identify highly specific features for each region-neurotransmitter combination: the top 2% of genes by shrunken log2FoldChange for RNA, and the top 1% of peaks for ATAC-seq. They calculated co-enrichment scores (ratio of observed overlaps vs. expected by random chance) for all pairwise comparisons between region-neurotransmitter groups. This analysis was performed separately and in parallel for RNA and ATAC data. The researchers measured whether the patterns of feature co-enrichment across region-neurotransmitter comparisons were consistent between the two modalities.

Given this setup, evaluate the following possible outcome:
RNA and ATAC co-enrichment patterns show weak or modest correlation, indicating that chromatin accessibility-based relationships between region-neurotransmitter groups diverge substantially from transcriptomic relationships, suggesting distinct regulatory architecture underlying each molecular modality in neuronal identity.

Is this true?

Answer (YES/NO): NO